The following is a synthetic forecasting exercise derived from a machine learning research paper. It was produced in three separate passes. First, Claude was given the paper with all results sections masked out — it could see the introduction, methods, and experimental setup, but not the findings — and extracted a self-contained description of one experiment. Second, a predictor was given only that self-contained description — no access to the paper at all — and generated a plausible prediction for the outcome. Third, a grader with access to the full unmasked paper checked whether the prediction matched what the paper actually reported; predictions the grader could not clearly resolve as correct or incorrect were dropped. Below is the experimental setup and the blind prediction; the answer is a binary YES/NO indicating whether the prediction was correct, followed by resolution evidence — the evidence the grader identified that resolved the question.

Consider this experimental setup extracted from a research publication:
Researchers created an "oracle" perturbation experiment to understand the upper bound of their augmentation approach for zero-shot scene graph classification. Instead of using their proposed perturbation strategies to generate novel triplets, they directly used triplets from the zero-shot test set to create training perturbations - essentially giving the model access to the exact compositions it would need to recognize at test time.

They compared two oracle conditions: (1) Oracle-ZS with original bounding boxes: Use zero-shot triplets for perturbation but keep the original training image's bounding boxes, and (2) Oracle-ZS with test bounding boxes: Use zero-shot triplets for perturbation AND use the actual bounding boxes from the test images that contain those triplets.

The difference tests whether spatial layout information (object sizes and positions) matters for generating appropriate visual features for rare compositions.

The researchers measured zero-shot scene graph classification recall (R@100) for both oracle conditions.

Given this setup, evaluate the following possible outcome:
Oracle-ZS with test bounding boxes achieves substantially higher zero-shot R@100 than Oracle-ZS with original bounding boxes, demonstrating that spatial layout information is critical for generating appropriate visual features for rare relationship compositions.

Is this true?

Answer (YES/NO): NO